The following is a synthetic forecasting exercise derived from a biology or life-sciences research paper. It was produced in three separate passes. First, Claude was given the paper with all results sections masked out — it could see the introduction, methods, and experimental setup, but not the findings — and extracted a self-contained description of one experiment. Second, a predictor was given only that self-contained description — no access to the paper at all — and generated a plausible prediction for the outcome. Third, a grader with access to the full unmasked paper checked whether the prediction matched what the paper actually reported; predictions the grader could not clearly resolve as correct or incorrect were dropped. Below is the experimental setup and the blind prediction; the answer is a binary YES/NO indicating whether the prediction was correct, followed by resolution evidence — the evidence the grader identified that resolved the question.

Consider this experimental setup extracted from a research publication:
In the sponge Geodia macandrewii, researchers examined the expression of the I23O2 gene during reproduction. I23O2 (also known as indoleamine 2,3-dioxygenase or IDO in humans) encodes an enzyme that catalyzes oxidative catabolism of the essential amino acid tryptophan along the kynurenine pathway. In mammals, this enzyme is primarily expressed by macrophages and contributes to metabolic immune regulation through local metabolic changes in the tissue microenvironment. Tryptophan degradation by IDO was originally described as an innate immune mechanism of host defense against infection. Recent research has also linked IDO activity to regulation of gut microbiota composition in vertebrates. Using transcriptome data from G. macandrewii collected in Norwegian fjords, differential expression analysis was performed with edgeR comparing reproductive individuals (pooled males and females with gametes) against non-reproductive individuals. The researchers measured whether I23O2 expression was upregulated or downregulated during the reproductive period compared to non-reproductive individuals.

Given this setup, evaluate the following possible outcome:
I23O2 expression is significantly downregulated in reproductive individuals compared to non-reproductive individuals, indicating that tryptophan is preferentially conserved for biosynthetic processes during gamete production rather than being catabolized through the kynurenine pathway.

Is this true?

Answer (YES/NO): NO